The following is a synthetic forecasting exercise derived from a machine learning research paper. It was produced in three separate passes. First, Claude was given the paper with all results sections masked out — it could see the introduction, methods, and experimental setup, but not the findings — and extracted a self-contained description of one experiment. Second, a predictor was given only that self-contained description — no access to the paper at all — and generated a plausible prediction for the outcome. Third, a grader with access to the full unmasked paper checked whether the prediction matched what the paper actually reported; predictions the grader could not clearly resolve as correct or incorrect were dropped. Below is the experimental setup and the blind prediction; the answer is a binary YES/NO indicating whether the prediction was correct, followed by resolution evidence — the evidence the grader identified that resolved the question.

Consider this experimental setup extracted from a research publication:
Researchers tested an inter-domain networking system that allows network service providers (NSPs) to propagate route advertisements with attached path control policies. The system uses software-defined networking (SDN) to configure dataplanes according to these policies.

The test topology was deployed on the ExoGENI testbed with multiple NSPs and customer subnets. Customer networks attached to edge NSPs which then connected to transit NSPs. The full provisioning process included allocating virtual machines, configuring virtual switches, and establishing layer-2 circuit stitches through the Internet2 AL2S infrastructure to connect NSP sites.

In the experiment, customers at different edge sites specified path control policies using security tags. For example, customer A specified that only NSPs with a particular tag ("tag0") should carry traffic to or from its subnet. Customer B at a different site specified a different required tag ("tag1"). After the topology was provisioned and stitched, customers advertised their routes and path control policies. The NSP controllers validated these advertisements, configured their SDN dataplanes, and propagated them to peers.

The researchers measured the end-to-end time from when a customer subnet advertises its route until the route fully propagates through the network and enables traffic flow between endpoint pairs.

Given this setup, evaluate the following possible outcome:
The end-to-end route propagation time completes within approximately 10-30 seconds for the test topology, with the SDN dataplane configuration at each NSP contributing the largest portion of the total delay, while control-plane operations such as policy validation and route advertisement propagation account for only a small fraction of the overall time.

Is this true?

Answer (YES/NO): NO